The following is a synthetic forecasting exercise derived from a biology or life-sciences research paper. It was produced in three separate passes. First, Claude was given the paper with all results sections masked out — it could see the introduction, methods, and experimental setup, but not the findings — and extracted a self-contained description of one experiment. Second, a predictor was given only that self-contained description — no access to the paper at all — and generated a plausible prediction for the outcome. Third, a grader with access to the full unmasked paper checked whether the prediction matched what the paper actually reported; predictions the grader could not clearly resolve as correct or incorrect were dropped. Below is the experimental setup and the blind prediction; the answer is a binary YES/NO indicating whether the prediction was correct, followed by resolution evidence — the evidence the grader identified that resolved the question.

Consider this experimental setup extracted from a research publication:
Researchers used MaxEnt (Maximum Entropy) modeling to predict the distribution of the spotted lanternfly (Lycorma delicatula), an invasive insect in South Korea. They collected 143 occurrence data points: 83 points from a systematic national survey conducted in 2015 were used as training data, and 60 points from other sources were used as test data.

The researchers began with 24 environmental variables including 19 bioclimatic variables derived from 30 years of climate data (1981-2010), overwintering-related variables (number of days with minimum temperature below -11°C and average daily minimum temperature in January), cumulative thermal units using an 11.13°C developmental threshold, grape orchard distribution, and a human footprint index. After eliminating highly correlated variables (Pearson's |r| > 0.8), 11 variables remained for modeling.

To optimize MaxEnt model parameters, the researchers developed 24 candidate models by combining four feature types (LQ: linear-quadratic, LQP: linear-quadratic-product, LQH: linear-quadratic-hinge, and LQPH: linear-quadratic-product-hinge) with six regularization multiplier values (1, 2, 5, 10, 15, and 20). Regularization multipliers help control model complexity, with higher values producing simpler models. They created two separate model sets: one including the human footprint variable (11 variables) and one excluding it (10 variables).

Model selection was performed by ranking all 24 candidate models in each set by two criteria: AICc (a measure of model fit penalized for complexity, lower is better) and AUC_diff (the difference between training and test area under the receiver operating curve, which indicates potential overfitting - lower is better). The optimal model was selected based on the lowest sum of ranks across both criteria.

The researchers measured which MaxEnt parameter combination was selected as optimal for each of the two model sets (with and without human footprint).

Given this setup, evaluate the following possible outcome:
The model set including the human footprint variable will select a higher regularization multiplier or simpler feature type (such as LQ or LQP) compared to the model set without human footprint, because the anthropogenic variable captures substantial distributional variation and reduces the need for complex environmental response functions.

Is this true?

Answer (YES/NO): NO